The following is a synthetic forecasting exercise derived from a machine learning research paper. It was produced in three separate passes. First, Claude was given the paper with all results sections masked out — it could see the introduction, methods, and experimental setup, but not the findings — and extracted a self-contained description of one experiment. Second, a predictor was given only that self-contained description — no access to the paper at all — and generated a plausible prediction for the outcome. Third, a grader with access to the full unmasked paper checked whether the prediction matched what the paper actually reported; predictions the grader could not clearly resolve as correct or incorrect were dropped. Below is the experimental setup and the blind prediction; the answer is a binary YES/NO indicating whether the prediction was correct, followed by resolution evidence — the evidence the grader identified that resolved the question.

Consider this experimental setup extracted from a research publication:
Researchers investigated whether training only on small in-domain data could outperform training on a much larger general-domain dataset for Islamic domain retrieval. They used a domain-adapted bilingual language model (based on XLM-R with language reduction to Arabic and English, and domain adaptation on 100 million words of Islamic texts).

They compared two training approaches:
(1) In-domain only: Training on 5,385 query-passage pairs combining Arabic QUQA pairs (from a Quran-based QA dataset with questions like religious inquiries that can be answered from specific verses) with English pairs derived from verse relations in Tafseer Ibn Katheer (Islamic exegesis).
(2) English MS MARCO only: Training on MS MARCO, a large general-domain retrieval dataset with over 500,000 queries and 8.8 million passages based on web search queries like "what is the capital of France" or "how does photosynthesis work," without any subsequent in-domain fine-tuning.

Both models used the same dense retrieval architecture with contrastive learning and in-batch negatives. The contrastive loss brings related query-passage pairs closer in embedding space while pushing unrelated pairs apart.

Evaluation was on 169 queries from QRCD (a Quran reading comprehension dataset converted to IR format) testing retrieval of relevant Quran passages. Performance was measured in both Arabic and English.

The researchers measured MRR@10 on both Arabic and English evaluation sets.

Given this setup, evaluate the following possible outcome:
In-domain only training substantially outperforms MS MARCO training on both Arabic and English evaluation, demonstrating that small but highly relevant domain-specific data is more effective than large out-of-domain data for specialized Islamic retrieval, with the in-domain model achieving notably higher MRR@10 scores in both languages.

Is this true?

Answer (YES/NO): NO